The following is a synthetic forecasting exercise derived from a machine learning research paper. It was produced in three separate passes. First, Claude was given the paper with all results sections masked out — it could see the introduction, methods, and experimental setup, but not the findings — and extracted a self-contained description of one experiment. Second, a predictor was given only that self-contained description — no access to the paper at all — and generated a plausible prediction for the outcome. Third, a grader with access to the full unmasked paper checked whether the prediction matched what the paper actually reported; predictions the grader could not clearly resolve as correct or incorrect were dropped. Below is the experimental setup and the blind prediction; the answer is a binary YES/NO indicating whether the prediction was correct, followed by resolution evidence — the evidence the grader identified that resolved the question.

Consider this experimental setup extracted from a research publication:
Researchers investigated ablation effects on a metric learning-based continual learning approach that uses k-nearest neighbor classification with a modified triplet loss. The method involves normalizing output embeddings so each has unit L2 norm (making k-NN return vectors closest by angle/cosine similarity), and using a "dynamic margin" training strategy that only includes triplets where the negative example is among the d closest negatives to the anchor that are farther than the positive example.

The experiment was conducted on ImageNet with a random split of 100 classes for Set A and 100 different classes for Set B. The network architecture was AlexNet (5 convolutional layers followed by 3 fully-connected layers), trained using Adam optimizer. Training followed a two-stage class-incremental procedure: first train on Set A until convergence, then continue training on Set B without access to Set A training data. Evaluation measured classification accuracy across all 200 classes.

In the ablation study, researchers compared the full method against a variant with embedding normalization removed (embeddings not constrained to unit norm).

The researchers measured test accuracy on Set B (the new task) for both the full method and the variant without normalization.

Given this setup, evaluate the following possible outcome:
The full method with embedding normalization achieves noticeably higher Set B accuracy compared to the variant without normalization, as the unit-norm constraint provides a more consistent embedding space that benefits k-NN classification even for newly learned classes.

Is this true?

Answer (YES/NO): YES